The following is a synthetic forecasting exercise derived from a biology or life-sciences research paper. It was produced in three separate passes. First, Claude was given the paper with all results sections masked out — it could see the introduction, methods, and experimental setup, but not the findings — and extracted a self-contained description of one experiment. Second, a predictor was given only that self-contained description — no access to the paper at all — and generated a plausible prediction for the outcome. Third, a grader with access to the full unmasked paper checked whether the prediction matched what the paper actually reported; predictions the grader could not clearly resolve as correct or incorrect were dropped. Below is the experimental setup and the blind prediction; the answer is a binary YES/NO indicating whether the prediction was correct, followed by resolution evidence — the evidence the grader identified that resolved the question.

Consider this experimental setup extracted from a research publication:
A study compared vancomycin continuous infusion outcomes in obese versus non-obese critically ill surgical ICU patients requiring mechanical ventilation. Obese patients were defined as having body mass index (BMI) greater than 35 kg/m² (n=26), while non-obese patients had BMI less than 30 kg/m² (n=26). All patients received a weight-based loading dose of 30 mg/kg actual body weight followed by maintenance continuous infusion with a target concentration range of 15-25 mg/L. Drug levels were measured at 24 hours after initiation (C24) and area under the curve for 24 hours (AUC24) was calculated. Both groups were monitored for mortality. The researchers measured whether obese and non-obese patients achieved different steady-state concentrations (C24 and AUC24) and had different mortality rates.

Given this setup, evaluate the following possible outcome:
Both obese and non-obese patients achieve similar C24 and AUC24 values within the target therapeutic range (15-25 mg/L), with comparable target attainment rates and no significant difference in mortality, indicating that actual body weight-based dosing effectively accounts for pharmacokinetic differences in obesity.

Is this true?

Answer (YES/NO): NO